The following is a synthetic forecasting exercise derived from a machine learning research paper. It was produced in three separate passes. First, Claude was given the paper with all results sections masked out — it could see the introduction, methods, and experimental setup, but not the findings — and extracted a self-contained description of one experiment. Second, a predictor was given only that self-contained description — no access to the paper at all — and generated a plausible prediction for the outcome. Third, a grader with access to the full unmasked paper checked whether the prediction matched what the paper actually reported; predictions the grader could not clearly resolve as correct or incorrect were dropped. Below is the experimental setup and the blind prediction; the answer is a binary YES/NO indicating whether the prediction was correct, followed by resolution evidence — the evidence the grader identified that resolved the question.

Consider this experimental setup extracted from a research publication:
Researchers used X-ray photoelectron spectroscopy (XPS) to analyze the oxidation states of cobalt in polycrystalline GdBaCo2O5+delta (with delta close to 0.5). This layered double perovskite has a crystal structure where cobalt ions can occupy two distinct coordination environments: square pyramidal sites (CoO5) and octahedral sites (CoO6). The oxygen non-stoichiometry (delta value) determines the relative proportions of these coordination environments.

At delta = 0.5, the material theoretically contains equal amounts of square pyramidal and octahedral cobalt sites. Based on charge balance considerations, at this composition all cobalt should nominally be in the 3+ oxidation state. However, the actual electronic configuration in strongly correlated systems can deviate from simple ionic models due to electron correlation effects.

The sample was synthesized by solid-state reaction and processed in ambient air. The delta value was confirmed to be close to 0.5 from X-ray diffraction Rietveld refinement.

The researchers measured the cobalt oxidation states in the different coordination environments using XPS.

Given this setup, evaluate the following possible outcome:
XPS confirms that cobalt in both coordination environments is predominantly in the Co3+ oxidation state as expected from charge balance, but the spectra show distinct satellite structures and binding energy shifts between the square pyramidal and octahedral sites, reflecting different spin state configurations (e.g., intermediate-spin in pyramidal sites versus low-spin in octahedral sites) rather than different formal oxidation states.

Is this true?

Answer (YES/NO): NO